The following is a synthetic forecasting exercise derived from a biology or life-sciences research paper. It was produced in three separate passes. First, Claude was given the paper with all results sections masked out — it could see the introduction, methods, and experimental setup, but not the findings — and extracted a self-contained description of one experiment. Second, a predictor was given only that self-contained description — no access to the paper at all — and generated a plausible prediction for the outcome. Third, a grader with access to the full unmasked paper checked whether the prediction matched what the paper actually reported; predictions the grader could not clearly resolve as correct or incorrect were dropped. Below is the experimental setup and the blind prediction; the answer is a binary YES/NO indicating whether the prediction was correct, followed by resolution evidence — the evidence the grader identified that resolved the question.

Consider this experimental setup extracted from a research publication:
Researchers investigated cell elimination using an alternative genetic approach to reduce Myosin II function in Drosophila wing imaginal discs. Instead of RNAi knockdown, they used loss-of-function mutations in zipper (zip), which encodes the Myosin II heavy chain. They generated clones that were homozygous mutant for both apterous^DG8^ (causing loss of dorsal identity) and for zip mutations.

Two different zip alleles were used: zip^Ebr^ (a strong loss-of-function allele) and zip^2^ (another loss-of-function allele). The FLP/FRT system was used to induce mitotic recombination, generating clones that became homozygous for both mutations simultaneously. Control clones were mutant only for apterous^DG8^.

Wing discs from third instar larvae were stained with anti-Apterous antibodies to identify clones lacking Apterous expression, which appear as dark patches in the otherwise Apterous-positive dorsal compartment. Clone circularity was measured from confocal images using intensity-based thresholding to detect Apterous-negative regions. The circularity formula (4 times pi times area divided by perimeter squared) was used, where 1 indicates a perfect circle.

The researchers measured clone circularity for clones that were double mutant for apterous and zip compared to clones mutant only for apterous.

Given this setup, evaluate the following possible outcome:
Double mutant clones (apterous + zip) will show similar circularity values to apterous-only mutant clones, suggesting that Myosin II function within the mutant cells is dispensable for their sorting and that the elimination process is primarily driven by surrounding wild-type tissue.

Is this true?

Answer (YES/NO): YES